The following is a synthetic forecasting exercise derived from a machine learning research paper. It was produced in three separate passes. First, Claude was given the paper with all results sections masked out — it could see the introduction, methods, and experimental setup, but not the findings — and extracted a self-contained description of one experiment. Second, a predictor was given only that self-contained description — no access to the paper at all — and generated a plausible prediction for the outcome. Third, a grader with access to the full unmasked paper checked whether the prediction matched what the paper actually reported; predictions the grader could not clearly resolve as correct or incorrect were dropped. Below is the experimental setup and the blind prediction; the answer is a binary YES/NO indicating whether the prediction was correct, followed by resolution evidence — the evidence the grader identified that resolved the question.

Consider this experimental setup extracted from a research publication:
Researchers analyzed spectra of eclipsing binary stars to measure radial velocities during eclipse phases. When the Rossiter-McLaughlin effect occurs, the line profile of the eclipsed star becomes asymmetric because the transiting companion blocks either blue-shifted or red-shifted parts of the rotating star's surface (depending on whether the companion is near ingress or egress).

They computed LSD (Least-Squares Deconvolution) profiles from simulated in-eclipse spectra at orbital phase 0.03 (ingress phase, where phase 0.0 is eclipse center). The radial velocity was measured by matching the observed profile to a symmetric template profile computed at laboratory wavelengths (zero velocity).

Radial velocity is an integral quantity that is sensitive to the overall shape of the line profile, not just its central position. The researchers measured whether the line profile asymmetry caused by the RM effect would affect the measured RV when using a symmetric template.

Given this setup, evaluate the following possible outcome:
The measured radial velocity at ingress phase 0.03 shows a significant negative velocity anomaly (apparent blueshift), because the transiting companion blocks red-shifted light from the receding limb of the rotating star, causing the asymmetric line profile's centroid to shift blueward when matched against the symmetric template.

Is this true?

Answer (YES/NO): NO